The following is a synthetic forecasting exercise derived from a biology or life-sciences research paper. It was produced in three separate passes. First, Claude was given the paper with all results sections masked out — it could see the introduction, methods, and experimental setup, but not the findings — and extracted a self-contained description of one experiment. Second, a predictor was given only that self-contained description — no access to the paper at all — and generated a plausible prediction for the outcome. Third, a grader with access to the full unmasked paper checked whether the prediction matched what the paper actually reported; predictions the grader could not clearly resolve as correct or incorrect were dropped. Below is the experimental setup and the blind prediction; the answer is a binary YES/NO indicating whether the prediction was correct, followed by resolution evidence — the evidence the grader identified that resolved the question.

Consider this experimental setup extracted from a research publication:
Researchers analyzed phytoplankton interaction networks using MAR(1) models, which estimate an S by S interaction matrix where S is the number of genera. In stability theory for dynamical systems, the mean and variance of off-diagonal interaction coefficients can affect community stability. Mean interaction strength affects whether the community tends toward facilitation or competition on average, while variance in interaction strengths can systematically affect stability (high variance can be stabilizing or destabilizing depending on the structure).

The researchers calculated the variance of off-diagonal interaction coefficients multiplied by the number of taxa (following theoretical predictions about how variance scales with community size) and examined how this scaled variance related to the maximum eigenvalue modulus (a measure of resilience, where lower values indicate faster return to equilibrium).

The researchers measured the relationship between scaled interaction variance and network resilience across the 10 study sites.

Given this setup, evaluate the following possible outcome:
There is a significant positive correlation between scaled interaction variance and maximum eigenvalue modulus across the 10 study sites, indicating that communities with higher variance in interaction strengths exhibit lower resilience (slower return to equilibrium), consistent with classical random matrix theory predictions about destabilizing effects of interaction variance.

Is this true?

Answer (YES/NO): NO